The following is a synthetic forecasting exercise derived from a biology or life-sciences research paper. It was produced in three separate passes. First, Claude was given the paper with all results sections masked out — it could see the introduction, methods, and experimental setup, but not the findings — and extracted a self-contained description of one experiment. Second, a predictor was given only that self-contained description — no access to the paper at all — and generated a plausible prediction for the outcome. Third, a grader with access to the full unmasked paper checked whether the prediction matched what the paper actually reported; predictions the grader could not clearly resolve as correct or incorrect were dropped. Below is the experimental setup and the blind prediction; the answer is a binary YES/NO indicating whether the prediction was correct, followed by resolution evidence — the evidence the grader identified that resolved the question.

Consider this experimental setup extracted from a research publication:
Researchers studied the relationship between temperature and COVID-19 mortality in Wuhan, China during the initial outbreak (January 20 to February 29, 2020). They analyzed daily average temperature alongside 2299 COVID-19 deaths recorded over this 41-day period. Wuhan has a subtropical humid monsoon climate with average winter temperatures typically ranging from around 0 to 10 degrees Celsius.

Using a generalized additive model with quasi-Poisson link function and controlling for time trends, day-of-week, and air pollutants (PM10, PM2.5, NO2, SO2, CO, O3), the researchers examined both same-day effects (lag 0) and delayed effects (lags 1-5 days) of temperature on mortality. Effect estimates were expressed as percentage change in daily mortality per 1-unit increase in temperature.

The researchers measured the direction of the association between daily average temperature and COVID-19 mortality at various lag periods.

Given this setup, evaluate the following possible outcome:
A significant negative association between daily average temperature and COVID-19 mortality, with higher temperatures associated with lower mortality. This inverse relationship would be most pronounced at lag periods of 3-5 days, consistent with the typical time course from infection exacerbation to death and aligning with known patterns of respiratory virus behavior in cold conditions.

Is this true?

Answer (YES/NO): YES